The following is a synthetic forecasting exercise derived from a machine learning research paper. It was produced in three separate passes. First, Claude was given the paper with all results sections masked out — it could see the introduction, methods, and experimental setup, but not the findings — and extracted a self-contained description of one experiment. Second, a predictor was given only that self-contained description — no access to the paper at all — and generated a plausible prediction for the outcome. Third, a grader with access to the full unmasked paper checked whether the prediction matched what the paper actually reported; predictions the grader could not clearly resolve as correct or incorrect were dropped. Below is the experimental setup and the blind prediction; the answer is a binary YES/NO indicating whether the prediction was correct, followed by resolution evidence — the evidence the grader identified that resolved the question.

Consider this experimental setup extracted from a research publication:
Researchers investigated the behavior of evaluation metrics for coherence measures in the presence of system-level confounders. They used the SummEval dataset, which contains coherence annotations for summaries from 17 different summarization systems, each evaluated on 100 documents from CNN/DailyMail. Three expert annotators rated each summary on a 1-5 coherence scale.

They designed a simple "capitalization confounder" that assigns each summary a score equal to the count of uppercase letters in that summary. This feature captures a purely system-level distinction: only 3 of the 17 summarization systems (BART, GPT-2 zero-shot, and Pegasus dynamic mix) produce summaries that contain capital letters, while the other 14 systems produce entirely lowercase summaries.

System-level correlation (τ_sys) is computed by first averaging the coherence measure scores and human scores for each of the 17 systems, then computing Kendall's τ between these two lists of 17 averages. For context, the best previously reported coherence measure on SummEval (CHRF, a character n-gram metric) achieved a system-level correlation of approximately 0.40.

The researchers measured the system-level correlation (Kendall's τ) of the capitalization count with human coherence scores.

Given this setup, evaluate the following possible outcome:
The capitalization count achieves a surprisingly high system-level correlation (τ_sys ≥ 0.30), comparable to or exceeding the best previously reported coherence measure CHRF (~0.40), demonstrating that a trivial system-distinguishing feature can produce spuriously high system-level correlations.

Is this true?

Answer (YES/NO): YES